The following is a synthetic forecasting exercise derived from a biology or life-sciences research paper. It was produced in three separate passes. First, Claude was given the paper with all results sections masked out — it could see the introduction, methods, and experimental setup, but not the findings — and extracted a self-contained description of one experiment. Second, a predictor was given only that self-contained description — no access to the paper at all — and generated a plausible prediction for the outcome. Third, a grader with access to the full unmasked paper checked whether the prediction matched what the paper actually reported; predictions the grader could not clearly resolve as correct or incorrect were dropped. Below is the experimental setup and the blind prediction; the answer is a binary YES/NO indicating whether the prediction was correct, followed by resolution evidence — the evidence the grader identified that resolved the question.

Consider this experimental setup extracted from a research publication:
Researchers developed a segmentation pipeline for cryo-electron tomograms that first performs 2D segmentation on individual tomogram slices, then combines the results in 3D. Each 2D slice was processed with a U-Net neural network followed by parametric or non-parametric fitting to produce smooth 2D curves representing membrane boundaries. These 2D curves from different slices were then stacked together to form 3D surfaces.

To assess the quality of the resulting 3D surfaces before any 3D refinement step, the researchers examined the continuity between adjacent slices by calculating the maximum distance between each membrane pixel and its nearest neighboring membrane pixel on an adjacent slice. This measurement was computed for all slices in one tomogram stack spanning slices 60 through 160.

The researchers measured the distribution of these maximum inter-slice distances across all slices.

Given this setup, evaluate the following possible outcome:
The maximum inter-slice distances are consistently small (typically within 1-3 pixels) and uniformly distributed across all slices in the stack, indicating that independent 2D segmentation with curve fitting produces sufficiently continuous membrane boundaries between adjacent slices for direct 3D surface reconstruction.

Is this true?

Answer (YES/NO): NO